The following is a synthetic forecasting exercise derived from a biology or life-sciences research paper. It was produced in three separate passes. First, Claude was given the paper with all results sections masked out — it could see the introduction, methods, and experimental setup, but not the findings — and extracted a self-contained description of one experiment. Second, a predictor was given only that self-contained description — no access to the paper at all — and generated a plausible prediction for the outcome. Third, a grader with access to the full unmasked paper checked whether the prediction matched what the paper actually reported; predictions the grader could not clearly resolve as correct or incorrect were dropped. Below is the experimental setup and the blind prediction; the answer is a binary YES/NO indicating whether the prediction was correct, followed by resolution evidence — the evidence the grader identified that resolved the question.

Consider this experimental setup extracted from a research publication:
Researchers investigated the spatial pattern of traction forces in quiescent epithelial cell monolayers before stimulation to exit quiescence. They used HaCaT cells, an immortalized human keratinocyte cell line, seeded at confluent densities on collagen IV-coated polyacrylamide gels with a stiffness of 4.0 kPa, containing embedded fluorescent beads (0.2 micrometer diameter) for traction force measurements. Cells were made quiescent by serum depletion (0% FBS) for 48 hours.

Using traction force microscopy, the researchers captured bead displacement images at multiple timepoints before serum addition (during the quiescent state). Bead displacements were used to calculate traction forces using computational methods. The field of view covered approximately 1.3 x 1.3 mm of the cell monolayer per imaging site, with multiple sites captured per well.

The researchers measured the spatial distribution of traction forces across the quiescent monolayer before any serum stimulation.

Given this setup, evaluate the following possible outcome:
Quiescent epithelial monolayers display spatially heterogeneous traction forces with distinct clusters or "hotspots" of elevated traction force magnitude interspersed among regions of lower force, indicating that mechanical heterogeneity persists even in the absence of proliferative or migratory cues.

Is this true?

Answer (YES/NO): YES